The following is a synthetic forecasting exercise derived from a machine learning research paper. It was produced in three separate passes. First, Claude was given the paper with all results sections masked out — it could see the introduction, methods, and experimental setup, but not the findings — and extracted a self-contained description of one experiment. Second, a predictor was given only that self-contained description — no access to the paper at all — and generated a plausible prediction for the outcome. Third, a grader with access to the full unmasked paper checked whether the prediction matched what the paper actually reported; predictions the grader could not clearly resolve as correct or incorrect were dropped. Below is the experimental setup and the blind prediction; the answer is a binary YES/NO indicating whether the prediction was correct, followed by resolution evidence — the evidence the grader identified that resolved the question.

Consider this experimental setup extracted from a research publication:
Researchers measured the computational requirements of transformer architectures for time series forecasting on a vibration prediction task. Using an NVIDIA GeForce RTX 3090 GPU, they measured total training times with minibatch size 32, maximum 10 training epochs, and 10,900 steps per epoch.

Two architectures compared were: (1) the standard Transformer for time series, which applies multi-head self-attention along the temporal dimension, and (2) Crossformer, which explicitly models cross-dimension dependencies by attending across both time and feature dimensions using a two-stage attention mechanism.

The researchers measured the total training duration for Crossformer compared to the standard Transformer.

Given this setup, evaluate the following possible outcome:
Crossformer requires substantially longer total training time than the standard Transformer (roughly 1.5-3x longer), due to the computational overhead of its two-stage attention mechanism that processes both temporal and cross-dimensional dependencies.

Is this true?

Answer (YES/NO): NO